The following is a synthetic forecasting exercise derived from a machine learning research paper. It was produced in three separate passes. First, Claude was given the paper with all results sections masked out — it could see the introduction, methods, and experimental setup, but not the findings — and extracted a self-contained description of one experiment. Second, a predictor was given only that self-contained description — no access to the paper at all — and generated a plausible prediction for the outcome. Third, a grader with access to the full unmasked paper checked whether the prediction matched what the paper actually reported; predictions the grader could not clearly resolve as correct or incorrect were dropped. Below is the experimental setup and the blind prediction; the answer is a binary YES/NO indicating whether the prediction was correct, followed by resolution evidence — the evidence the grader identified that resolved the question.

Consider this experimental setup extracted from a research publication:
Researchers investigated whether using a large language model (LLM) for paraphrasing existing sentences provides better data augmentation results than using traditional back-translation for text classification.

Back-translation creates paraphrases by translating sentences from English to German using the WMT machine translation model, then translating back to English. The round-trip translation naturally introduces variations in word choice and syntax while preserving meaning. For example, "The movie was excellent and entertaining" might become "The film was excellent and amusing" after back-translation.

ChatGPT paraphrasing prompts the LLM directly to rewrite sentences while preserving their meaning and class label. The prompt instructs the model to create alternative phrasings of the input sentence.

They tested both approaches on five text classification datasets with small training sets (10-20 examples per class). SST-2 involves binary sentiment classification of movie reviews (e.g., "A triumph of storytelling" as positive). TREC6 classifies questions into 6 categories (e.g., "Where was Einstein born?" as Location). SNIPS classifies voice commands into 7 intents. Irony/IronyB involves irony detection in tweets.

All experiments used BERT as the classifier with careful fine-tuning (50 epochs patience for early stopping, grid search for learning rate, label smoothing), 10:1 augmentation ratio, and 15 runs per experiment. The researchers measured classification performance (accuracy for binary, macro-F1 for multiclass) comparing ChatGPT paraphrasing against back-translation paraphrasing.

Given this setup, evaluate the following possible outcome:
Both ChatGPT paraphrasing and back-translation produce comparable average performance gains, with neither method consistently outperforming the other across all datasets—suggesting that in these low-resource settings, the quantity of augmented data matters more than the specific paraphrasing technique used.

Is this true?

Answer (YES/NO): YES